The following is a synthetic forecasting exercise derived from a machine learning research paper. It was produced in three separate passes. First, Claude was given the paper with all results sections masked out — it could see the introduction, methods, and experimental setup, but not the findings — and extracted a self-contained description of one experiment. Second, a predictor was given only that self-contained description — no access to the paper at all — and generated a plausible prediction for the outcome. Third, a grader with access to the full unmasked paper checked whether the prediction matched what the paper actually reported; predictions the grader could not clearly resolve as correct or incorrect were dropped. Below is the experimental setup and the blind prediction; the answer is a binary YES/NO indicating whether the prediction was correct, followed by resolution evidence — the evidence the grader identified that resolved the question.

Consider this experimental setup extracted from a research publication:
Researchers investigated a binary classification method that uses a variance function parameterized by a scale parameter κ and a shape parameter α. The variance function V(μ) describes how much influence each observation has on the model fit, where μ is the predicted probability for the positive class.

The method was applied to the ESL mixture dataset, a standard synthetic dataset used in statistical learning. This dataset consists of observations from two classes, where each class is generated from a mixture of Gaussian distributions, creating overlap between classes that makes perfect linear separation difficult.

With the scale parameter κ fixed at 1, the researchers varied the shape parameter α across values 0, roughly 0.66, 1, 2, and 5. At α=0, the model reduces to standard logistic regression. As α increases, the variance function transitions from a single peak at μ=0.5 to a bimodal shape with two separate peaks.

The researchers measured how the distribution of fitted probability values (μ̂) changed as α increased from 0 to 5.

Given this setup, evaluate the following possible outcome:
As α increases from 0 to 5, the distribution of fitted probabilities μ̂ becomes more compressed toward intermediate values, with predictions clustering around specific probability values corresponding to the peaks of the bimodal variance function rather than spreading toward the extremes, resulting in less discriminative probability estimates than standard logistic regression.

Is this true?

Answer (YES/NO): NO